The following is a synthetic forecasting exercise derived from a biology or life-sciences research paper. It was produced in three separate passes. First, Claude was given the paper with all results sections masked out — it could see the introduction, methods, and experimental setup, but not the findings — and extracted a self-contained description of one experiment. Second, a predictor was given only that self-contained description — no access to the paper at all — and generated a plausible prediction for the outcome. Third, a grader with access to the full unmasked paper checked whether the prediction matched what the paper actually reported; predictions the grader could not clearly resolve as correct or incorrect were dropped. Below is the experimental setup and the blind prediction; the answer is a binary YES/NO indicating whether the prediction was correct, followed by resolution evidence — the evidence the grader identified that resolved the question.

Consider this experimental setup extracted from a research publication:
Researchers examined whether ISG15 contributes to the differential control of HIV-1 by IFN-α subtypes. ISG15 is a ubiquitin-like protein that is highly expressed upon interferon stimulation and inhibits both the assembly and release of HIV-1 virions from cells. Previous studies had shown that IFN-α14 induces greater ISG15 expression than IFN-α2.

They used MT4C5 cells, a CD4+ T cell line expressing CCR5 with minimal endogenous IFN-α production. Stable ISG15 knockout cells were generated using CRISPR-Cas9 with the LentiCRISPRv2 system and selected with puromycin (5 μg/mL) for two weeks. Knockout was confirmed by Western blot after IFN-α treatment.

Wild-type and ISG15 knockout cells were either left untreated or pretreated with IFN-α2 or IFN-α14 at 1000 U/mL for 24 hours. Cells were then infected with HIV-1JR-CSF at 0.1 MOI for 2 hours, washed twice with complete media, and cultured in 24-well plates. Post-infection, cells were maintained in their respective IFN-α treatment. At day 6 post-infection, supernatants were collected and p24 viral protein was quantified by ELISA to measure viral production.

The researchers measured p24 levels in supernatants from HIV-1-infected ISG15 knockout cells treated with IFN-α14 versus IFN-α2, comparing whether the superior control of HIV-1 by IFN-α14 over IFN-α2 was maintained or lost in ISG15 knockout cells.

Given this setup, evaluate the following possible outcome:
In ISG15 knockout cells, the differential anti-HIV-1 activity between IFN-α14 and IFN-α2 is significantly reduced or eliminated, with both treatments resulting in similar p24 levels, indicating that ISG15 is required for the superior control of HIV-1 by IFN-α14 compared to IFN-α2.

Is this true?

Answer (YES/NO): YES